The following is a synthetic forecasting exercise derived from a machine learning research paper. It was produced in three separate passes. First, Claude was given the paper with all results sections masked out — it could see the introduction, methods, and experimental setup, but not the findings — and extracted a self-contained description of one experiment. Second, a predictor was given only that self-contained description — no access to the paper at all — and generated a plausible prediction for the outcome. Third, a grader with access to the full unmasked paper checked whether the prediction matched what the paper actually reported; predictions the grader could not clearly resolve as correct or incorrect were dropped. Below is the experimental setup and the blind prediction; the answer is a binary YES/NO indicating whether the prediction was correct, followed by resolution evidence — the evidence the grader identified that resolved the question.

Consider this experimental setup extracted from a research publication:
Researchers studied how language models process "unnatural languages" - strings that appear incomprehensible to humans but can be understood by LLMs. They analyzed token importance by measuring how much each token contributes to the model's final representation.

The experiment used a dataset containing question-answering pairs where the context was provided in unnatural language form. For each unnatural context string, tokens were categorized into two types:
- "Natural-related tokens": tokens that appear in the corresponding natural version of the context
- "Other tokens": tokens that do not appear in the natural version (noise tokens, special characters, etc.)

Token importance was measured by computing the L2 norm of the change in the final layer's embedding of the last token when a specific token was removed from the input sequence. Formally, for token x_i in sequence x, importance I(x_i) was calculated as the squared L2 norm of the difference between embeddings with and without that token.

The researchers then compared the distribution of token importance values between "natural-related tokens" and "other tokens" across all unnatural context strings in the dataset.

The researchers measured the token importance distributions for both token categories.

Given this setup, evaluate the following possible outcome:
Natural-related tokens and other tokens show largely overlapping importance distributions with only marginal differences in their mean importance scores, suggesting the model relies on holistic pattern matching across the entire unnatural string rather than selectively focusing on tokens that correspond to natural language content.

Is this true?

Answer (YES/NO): NO